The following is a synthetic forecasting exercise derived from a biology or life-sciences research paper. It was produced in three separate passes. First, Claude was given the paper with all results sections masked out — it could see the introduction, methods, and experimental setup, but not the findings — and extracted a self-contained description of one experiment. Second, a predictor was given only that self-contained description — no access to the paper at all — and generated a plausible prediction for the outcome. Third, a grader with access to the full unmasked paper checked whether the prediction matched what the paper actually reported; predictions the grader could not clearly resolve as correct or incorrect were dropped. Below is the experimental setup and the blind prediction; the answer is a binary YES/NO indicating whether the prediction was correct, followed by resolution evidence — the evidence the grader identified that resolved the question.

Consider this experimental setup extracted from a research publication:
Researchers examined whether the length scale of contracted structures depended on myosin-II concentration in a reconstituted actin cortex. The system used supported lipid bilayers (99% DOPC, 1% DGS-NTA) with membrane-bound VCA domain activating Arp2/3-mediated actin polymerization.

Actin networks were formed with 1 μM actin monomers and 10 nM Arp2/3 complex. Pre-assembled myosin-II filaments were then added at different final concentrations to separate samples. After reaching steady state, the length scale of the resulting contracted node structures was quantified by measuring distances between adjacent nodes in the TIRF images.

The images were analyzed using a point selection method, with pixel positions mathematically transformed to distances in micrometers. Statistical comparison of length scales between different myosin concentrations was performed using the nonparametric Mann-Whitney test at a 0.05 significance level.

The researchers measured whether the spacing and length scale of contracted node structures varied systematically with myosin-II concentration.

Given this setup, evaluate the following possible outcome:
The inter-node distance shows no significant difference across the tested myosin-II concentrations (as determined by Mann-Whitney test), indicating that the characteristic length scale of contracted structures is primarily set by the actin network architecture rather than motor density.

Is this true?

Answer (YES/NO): NO